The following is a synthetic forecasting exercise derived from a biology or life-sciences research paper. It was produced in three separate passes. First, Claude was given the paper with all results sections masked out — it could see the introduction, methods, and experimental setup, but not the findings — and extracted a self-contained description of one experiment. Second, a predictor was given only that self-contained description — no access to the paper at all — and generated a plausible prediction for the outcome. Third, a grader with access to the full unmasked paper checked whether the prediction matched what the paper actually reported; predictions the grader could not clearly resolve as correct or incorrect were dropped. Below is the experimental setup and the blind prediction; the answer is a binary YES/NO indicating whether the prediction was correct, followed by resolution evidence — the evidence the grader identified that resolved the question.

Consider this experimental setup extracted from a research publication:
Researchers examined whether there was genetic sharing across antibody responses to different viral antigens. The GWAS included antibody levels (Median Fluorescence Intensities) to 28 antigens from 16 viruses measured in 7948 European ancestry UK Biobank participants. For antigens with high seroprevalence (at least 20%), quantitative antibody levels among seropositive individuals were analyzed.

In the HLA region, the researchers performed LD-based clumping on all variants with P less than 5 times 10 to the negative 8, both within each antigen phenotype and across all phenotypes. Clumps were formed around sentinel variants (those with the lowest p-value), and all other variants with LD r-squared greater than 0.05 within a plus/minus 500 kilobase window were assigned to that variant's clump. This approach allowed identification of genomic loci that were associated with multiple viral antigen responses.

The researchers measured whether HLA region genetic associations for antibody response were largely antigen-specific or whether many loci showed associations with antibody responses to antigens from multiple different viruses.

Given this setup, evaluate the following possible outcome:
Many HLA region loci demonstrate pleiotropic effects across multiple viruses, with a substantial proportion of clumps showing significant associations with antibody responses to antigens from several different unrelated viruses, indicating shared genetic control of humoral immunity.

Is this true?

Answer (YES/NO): YES